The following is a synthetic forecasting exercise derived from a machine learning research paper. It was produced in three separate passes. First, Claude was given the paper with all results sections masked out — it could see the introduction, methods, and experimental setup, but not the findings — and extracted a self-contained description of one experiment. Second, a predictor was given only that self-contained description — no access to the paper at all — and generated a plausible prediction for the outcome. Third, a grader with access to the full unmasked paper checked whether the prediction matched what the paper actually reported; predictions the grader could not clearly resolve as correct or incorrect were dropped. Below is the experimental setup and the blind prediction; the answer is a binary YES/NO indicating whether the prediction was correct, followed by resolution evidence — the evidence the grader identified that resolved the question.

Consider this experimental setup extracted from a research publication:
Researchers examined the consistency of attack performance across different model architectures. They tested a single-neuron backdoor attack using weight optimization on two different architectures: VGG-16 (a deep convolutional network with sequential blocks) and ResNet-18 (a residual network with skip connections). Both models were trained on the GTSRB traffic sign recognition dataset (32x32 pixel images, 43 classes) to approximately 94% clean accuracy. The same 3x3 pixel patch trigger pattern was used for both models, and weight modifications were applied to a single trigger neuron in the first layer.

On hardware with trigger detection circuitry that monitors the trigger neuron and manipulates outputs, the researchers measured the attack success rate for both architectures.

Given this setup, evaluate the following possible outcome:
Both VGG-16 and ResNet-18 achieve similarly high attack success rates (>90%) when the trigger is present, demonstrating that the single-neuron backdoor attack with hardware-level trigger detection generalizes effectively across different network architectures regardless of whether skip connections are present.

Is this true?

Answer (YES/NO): YES